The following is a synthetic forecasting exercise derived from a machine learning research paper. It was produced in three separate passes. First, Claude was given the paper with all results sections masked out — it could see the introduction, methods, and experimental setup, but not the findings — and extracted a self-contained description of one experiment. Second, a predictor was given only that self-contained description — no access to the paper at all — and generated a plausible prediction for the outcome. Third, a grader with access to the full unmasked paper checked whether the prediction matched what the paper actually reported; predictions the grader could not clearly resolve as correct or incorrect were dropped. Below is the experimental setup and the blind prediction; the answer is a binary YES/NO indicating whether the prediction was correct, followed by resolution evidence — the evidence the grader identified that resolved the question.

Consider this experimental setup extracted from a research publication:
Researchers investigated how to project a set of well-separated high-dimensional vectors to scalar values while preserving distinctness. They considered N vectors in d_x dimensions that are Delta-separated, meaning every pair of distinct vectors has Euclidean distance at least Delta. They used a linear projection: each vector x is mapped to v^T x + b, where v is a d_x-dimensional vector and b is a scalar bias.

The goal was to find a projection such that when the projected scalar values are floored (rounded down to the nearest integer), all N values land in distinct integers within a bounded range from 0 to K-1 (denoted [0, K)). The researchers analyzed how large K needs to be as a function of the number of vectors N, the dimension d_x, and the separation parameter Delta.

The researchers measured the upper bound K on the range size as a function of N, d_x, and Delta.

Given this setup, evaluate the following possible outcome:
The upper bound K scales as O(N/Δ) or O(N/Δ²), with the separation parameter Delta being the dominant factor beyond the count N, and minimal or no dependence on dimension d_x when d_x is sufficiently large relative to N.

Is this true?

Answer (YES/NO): NO